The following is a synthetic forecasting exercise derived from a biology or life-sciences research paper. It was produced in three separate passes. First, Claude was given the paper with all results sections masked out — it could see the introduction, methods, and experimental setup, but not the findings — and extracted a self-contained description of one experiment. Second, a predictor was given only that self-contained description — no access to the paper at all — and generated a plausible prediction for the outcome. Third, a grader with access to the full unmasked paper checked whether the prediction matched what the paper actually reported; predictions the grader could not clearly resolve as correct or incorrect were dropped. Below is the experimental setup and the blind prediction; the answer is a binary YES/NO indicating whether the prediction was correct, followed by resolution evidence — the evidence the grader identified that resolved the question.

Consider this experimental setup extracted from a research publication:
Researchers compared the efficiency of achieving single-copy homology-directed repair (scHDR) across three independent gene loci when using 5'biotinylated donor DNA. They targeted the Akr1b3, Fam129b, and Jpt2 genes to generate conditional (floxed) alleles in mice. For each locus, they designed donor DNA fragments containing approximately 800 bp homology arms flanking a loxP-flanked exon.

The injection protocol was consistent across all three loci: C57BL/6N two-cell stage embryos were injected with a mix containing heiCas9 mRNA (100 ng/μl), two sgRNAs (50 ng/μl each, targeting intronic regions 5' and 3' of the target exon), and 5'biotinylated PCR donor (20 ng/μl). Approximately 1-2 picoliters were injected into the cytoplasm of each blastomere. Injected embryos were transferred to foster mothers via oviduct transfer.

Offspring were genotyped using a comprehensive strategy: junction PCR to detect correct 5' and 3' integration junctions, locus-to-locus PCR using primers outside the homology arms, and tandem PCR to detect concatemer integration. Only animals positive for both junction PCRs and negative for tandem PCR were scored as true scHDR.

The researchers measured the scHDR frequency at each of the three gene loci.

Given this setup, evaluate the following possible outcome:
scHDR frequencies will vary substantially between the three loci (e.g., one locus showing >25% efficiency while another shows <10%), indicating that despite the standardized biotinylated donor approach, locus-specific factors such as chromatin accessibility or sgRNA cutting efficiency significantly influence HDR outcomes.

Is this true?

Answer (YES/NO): NO